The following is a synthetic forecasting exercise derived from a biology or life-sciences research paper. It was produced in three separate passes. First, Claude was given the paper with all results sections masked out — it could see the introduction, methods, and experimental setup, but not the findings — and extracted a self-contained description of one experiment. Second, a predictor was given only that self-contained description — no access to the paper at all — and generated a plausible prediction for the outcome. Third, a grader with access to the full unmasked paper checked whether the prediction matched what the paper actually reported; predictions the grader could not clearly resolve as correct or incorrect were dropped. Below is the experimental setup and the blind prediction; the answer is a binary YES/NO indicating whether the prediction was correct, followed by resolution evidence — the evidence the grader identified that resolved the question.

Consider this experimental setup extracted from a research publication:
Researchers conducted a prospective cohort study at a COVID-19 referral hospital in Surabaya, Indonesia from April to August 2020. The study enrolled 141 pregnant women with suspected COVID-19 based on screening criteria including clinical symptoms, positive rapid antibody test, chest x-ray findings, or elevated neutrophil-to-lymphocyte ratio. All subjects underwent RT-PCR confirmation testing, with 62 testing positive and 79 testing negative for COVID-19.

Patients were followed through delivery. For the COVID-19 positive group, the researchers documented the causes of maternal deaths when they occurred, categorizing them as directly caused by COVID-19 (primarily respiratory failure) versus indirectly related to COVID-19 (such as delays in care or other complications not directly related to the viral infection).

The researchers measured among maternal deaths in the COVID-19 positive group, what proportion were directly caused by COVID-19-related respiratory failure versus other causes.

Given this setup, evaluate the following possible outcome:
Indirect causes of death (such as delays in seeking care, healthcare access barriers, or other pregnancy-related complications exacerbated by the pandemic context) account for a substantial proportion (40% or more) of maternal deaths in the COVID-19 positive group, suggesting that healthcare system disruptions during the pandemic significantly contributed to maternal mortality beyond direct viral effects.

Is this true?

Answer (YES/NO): NO